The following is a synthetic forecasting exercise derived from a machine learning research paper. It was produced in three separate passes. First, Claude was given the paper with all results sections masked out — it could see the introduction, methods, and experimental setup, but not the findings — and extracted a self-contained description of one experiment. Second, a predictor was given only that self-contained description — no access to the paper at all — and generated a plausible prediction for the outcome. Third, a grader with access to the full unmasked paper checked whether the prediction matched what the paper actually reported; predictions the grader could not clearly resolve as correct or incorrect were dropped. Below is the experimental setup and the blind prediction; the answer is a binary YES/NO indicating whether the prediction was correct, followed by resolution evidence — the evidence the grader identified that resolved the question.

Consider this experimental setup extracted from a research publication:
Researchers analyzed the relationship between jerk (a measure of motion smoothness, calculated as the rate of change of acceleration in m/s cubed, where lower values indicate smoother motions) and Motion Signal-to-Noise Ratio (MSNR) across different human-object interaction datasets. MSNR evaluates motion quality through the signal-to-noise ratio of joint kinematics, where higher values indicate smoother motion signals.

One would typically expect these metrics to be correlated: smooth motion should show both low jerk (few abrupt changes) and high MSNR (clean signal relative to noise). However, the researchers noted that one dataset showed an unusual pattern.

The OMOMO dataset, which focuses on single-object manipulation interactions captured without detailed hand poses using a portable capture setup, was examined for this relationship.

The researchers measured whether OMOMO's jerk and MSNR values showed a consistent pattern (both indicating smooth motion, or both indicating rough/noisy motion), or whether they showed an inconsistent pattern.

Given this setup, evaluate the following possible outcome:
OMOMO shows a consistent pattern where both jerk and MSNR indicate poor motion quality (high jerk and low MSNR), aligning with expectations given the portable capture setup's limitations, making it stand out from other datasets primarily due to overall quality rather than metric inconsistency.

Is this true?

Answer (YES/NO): NO